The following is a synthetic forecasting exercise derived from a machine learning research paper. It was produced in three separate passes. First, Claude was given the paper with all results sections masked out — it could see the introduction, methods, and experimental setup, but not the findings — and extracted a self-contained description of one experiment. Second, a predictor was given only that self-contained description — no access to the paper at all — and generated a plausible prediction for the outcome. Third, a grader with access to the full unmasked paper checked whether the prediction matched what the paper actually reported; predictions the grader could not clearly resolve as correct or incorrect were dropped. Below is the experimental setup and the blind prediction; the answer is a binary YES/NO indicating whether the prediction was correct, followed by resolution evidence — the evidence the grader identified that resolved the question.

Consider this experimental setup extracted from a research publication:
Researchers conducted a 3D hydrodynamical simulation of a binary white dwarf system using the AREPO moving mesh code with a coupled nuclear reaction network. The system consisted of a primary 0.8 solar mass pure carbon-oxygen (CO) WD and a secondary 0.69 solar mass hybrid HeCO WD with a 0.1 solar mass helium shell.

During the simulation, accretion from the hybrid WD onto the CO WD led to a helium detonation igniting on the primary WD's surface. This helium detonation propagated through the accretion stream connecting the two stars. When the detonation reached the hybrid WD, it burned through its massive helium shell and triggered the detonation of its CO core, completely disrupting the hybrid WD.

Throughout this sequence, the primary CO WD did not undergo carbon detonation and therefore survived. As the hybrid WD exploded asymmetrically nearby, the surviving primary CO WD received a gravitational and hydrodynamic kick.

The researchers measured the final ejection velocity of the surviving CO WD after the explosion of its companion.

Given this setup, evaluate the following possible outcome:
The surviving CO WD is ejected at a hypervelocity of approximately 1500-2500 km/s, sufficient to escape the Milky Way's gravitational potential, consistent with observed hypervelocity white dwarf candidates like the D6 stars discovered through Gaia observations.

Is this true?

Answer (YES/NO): NO